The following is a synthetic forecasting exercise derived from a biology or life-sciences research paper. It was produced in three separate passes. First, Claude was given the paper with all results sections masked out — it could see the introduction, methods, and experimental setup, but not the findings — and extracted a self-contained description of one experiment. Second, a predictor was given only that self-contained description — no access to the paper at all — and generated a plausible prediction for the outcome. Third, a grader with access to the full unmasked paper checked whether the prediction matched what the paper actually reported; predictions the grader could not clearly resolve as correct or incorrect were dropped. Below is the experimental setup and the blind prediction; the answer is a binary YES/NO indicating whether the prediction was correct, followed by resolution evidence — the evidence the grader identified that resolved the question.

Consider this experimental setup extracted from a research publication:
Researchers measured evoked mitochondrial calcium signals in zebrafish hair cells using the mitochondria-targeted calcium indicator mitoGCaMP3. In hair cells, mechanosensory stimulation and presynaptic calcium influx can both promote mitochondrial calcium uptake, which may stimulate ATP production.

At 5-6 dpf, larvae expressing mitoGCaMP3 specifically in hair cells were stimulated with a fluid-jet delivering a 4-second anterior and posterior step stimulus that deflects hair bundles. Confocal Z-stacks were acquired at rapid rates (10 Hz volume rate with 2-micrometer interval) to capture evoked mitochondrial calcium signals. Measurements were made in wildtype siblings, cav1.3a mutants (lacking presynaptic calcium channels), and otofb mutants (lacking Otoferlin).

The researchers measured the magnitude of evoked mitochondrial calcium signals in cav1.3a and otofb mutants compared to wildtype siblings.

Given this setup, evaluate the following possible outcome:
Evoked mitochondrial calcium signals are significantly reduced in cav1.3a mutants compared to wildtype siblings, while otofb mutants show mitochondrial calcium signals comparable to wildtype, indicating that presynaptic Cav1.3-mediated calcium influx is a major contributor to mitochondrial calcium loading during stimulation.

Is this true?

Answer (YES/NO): YES